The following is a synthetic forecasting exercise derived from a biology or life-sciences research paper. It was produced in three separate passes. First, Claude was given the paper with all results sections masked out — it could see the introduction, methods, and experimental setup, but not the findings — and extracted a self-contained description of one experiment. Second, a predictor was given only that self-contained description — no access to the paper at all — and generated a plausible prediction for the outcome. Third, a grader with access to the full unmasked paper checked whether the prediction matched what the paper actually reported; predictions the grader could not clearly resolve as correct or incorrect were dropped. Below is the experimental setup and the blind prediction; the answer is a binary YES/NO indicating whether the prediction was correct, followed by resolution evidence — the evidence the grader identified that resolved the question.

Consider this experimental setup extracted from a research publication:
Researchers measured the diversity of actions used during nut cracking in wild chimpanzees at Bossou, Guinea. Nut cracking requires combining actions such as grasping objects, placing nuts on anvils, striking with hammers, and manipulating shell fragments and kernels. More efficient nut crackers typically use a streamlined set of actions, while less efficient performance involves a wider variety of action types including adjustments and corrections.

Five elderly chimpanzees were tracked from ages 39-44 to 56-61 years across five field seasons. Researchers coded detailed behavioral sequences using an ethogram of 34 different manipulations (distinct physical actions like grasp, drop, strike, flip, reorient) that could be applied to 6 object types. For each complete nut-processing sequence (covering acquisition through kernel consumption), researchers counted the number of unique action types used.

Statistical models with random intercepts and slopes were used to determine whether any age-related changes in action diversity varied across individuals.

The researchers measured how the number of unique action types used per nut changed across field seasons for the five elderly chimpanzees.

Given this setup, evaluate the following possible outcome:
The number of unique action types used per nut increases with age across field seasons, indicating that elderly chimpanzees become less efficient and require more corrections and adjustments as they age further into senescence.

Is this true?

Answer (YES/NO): NO